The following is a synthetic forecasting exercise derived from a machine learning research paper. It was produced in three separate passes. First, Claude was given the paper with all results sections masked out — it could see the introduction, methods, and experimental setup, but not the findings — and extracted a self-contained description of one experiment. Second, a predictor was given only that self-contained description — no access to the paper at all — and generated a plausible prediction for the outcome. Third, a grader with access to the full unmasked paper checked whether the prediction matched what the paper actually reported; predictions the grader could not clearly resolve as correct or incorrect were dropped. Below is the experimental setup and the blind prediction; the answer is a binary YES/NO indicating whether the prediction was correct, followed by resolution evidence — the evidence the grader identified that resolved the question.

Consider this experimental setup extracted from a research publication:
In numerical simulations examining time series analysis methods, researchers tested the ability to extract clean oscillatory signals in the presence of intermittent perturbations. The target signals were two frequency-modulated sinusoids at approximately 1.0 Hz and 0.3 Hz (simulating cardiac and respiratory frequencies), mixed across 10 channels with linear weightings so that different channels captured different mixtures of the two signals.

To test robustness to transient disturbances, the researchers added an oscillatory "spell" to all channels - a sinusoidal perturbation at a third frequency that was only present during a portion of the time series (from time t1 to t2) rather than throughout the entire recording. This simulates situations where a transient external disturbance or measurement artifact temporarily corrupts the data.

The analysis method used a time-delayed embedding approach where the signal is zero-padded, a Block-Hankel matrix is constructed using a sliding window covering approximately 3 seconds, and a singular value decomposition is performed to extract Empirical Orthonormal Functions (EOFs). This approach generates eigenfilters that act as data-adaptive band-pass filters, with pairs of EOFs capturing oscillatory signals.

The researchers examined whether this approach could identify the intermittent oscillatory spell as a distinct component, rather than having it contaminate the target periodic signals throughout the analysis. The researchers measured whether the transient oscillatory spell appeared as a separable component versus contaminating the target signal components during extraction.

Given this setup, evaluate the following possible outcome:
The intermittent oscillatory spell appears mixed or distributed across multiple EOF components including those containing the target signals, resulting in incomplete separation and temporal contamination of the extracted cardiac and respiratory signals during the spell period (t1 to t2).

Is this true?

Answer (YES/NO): NO